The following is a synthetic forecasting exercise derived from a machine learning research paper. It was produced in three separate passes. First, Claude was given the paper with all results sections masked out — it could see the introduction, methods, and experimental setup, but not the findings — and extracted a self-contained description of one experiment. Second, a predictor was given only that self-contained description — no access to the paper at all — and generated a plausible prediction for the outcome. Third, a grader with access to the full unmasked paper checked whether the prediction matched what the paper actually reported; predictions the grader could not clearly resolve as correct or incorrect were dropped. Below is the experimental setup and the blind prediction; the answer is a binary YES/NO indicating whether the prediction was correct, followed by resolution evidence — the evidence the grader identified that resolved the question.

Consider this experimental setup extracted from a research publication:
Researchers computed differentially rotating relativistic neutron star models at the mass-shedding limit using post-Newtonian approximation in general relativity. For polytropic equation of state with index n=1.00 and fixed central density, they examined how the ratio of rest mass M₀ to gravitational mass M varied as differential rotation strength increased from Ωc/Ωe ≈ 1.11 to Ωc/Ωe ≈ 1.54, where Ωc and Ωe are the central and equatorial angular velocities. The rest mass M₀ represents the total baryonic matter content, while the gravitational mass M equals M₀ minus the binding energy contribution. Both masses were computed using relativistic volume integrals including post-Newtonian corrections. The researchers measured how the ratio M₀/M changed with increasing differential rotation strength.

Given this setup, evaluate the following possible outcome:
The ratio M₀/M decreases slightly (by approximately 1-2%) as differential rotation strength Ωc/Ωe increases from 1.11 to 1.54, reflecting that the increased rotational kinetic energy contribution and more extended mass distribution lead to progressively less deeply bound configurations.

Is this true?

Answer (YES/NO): NO